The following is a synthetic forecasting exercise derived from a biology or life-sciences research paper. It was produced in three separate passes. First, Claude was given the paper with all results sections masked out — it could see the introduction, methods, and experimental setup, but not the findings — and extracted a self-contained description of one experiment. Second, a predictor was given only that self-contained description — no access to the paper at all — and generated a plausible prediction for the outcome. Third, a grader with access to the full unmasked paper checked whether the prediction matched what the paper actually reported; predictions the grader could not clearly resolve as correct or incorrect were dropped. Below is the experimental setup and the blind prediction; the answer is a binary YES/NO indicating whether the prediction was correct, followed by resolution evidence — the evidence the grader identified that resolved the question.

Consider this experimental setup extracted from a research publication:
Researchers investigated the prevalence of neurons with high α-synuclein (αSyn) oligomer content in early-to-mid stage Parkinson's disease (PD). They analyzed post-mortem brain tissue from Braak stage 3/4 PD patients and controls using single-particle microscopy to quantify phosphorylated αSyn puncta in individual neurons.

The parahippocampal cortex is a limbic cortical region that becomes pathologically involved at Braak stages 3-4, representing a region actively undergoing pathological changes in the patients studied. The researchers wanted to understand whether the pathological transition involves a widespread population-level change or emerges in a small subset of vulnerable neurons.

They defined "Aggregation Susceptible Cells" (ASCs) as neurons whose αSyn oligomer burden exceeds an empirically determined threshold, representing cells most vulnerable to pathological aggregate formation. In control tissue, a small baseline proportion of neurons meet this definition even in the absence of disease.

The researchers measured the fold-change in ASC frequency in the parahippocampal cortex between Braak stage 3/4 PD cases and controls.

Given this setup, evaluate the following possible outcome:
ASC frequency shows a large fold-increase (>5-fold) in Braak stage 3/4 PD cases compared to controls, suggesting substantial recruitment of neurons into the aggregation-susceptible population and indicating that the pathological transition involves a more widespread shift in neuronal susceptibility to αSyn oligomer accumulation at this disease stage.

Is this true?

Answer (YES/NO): NO